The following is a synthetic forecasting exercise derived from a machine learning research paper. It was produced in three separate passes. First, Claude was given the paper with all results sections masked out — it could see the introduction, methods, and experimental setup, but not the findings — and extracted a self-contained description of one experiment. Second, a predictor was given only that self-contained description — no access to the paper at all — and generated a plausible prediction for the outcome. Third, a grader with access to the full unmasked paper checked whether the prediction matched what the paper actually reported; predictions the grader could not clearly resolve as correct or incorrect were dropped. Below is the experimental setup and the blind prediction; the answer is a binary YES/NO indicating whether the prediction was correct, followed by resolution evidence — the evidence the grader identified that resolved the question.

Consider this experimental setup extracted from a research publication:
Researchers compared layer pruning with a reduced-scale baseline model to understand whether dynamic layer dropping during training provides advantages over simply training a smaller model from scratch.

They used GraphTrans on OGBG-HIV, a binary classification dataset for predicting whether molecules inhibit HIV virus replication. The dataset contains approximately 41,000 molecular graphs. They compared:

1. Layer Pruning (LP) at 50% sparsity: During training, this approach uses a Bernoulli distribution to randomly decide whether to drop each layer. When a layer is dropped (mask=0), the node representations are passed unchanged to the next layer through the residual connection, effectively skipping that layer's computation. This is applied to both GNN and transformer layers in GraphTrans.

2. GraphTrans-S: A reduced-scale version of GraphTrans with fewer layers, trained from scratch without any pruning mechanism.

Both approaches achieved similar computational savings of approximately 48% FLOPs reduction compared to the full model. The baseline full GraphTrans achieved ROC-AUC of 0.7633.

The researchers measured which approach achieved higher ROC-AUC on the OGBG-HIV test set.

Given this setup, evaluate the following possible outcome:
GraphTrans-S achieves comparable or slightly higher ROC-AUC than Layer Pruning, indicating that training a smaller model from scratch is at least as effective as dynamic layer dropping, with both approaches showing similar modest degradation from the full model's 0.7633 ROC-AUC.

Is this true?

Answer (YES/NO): YES